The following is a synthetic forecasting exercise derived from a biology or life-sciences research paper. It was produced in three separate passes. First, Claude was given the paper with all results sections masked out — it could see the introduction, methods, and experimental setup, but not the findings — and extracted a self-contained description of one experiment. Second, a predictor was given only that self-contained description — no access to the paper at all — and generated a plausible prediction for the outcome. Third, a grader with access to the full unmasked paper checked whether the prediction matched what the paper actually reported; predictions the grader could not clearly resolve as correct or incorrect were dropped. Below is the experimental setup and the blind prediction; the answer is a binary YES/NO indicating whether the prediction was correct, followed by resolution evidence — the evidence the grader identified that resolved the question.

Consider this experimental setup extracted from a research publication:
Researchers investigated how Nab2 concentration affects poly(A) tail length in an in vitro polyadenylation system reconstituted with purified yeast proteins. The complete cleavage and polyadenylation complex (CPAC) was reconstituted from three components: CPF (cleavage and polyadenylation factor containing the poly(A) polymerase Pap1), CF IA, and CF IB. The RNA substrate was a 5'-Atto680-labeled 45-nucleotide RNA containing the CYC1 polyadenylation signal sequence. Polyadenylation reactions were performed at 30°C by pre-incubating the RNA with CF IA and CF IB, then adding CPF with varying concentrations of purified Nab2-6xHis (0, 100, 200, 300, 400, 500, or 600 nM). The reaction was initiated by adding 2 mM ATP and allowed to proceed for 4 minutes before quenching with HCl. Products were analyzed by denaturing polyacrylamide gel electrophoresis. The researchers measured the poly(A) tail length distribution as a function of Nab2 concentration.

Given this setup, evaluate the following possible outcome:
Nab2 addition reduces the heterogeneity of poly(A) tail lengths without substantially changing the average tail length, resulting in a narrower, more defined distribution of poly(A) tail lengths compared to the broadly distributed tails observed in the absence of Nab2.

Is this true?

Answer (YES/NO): NO